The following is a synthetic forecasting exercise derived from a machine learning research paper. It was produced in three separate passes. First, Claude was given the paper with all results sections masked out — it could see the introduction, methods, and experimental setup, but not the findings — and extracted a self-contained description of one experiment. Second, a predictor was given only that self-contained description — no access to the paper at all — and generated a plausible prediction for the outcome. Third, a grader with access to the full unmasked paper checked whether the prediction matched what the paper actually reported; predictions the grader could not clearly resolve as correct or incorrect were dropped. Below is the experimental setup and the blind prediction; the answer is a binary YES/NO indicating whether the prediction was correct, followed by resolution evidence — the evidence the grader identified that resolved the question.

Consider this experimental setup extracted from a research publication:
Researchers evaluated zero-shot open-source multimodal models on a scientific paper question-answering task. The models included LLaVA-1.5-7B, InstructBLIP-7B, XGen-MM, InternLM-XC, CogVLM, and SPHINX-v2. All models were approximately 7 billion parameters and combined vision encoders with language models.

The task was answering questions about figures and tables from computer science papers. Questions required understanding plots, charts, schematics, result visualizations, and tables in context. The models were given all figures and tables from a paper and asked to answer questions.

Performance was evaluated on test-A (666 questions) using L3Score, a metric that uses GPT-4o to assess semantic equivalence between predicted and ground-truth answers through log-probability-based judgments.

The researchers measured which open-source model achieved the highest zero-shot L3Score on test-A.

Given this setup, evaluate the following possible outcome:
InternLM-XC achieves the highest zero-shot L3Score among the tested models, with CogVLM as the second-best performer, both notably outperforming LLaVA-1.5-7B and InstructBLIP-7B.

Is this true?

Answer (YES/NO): YES